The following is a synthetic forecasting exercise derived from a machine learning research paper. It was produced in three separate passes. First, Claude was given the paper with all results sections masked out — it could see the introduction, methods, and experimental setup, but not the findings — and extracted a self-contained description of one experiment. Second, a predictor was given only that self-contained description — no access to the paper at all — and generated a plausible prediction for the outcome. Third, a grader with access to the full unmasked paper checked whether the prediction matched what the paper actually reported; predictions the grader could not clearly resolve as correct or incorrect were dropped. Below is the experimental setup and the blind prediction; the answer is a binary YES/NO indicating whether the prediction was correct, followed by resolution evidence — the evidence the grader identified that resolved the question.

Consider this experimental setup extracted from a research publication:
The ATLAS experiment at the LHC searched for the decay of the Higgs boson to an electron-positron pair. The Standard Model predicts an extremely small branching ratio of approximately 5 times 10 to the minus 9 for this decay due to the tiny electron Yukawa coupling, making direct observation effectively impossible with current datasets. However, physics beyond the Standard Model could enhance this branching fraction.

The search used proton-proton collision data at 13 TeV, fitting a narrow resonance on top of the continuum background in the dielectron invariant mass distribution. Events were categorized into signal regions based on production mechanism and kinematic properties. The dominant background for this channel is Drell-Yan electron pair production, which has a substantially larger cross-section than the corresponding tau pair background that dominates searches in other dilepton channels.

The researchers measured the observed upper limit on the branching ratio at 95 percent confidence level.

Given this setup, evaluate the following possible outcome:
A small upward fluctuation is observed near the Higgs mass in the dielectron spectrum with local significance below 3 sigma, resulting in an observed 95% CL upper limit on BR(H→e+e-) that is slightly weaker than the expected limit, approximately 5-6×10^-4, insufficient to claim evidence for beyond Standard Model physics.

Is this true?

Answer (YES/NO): NO